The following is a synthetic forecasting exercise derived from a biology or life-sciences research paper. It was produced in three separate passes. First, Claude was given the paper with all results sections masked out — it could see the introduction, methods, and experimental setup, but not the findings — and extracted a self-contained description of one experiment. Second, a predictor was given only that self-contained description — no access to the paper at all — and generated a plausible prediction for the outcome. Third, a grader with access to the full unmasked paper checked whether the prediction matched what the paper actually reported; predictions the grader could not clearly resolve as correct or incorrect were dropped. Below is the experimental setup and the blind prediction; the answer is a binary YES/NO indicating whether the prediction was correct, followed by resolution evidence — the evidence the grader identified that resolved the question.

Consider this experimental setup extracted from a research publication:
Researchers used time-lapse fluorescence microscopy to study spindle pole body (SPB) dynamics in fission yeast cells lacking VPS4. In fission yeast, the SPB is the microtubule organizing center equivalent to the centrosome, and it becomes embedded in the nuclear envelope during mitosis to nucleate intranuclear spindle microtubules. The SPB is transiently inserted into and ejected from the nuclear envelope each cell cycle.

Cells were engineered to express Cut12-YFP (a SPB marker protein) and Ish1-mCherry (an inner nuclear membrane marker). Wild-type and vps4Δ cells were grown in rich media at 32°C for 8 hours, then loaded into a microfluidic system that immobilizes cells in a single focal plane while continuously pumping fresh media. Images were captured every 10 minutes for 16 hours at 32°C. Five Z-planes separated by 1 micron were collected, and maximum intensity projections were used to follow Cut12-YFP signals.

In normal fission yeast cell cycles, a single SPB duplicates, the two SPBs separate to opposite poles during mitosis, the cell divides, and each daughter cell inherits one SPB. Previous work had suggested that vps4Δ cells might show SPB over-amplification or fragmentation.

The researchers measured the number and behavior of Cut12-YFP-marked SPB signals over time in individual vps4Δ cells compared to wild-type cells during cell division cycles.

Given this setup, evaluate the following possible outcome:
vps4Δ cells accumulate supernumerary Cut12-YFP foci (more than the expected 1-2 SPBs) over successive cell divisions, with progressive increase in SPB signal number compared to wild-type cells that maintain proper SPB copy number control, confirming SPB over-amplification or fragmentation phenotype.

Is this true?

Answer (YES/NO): NO